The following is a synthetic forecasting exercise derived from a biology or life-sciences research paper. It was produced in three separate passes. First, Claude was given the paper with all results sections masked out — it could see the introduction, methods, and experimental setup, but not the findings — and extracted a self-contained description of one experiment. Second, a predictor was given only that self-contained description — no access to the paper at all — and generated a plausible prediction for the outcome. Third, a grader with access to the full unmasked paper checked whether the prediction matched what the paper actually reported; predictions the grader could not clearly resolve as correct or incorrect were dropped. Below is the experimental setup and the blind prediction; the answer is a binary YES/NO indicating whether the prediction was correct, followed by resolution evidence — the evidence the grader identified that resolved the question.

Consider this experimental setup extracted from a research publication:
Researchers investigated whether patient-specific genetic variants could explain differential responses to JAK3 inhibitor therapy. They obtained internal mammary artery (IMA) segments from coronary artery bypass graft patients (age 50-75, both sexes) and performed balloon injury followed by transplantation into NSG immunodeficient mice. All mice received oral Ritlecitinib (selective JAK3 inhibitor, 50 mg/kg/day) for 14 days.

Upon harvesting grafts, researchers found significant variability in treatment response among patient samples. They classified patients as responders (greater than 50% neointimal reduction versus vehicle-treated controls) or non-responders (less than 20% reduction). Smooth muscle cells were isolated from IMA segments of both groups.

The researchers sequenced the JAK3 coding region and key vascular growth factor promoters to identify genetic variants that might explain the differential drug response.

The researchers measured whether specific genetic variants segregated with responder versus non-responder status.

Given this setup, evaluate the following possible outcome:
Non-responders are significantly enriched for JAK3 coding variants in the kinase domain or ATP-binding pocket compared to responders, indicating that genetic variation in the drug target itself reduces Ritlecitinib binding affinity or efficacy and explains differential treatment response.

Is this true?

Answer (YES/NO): YES